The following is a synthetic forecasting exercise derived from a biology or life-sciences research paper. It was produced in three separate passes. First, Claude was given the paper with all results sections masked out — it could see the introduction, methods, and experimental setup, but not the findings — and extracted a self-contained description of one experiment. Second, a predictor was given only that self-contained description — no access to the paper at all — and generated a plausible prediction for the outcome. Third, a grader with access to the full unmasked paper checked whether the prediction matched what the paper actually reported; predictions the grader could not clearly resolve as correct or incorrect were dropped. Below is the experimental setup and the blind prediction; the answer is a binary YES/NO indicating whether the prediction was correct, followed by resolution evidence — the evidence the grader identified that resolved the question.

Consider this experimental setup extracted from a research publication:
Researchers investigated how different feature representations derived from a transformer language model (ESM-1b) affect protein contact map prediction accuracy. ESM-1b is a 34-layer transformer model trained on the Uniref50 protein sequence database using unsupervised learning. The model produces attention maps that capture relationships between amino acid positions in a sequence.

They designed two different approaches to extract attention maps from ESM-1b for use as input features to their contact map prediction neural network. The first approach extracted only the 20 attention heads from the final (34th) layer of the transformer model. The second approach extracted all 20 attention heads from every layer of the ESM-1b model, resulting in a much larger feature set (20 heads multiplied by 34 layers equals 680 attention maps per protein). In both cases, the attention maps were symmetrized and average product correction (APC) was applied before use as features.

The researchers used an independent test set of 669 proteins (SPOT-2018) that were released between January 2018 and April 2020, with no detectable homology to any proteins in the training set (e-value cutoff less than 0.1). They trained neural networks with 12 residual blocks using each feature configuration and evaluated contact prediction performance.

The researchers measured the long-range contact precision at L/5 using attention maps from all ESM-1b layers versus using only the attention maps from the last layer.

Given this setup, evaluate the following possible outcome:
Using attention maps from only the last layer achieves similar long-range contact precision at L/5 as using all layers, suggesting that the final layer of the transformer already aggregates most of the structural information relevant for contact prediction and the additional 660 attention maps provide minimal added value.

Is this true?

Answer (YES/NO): NO